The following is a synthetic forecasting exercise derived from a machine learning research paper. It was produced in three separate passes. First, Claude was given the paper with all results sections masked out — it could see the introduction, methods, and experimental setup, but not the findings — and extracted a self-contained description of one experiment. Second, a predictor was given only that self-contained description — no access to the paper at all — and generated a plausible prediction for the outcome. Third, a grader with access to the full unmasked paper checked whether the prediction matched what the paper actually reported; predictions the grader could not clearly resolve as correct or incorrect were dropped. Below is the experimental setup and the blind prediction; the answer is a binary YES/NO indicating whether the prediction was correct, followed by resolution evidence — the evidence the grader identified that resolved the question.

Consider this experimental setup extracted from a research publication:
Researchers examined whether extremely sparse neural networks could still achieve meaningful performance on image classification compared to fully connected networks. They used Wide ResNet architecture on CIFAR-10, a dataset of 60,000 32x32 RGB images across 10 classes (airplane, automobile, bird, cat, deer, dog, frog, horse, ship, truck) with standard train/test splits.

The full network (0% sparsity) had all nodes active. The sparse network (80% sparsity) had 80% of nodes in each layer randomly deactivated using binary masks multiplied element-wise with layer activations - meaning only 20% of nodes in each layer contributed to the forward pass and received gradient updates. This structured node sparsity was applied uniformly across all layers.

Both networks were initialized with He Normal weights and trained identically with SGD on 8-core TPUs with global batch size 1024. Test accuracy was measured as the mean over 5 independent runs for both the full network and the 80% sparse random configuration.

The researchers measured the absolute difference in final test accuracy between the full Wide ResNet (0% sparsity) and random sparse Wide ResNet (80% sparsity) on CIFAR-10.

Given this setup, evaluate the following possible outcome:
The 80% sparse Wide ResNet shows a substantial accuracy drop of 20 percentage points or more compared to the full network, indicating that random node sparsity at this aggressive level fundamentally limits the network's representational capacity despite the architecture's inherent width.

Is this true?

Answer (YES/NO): NO